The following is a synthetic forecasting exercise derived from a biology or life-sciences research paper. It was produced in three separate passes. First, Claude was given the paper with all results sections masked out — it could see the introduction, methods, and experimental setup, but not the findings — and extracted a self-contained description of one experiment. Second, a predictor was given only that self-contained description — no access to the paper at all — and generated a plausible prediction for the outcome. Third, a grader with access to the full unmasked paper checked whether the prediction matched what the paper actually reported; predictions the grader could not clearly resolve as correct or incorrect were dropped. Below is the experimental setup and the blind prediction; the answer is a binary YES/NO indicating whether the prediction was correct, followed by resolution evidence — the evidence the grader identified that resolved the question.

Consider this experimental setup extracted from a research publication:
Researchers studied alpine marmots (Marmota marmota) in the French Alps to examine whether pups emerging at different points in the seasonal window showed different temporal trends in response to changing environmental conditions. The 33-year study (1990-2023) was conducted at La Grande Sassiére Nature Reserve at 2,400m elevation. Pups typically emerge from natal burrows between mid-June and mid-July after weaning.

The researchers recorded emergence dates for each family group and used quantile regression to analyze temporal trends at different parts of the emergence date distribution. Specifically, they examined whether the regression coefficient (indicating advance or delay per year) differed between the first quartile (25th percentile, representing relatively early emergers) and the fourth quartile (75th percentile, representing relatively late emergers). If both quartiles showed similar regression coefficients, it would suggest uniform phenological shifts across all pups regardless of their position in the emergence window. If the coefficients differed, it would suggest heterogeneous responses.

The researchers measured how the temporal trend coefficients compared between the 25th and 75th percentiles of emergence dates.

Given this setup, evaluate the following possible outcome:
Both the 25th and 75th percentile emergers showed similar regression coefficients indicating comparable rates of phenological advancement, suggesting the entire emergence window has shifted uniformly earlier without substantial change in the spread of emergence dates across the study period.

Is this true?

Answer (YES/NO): NO